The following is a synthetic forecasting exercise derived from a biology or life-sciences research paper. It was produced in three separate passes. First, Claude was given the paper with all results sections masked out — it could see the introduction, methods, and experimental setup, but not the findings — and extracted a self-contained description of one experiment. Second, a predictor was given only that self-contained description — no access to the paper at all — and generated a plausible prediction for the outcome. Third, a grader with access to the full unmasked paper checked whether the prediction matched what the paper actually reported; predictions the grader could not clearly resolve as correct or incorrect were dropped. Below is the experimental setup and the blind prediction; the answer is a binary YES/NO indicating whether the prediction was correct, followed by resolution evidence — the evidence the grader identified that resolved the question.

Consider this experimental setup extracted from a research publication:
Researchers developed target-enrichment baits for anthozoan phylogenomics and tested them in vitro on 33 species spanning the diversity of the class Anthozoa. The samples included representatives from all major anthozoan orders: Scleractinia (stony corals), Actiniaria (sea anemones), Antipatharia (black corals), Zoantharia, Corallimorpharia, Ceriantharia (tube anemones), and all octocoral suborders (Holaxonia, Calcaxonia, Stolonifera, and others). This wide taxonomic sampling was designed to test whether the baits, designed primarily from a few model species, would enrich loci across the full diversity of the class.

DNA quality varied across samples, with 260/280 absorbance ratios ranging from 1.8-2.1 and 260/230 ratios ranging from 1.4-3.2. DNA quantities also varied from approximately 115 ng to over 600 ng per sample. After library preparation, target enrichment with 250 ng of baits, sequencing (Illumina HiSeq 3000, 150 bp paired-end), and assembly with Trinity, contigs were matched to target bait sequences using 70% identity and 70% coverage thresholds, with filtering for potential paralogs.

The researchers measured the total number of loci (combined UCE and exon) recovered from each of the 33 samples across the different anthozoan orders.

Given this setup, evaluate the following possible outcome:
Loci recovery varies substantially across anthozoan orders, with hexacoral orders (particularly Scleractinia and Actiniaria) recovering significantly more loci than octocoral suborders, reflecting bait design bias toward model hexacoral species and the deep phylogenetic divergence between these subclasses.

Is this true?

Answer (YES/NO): NO